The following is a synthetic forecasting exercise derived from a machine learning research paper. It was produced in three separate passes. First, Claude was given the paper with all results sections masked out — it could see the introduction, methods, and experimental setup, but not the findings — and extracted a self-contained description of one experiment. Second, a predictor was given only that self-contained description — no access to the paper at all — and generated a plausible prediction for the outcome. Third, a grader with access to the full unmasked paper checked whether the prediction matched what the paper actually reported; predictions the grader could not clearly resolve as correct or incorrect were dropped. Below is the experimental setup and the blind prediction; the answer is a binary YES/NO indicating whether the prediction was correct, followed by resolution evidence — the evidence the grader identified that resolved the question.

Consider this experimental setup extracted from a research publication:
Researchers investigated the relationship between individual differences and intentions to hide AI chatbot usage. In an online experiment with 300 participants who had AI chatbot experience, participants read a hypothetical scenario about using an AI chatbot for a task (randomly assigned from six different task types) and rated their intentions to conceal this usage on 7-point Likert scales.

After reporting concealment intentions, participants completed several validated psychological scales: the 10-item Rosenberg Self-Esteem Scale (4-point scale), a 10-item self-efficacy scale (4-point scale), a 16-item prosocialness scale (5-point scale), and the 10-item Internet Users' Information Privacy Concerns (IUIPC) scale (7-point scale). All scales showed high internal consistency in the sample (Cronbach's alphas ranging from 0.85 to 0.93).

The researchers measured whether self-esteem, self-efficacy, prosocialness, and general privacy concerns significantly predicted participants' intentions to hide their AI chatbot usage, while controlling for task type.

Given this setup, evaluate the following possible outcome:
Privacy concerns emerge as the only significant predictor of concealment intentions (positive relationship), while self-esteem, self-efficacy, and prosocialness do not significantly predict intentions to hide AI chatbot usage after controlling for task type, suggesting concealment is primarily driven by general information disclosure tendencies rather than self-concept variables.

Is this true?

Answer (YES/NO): NO